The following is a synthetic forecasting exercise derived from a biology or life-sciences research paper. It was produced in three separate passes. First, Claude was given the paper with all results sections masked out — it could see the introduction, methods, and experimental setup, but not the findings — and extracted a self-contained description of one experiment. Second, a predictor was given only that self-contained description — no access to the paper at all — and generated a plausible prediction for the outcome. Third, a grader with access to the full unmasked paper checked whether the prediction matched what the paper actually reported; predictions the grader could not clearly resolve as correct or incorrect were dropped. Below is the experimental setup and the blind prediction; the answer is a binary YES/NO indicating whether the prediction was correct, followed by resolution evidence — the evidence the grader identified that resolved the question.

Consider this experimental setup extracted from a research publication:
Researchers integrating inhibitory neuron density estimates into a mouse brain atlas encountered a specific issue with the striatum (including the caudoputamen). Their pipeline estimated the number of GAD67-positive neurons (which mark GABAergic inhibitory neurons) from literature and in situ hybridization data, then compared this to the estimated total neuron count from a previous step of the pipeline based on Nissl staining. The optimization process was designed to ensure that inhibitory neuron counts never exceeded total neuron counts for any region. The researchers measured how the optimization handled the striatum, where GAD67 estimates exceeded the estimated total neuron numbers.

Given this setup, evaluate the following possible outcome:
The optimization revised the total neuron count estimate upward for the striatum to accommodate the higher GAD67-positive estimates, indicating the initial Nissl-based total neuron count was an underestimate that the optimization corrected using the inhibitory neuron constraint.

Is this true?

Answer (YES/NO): NO